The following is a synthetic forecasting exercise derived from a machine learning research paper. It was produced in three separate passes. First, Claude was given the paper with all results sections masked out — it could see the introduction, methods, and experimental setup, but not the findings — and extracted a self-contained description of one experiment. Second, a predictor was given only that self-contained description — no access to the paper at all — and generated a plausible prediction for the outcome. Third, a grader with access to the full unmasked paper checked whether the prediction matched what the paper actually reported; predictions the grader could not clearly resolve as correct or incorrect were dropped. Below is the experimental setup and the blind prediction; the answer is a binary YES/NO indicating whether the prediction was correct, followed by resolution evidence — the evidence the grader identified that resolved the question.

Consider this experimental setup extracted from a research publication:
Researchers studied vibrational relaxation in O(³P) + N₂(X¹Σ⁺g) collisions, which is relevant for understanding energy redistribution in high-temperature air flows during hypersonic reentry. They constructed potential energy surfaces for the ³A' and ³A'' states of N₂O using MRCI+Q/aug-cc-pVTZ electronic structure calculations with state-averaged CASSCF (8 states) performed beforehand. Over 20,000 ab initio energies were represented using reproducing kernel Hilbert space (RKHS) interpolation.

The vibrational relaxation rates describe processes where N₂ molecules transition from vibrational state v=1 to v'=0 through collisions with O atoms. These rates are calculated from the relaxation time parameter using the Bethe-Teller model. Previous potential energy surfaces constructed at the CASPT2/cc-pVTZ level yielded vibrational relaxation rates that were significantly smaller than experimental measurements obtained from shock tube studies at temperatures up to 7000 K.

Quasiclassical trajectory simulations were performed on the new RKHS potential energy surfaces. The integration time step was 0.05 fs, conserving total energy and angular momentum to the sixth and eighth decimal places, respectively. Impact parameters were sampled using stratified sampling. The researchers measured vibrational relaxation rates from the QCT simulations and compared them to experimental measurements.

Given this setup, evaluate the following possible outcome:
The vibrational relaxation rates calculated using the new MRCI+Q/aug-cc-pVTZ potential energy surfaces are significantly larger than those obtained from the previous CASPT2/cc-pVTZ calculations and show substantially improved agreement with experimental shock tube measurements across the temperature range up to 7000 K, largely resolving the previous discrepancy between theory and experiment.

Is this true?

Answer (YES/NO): NO